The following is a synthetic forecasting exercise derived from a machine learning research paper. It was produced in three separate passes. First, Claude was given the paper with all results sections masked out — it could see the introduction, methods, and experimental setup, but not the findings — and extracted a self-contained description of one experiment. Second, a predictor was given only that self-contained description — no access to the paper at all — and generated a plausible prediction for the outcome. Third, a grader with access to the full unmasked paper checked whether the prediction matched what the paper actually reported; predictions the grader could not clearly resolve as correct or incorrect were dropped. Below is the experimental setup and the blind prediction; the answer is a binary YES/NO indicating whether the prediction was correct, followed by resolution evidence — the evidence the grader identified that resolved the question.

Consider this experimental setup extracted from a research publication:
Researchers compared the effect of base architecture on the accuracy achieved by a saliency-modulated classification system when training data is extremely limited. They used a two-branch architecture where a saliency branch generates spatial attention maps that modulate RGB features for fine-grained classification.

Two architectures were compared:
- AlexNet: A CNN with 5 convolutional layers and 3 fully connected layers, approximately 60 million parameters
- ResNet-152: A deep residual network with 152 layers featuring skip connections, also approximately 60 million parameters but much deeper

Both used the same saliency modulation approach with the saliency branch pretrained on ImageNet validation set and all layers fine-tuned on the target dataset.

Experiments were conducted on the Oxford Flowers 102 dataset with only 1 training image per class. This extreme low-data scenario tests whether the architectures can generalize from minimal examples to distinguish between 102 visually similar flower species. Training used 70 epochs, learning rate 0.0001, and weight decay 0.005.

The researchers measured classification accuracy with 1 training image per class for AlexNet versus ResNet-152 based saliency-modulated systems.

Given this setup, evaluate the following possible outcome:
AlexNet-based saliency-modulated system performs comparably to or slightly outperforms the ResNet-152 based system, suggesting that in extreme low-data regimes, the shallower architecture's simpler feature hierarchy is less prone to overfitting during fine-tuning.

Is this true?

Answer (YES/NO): NO